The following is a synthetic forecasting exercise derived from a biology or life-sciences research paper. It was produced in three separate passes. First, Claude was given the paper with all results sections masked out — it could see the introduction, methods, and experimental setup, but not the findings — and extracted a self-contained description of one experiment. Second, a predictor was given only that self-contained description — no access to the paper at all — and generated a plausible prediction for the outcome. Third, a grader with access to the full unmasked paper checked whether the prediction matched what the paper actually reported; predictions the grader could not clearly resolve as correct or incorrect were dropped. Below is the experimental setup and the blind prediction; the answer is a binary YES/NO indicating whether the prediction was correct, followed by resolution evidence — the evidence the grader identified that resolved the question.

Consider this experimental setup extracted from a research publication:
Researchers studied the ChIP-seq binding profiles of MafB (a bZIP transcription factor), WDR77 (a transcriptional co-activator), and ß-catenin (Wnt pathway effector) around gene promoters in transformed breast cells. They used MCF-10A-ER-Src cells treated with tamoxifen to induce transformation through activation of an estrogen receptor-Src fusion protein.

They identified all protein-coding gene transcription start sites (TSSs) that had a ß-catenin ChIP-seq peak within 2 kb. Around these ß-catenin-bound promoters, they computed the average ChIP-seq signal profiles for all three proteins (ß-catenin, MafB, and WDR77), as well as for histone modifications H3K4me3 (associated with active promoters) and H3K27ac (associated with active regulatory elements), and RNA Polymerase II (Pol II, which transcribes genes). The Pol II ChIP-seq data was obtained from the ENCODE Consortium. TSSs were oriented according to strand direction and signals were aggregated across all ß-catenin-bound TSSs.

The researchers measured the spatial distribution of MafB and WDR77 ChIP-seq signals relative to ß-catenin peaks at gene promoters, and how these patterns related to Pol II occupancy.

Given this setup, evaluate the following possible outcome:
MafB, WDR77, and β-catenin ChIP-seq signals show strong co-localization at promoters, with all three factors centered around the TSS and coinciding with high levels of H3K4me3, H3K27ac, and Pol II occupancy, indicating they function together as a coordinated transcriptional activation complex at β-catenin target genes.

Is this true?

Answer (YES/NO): NO